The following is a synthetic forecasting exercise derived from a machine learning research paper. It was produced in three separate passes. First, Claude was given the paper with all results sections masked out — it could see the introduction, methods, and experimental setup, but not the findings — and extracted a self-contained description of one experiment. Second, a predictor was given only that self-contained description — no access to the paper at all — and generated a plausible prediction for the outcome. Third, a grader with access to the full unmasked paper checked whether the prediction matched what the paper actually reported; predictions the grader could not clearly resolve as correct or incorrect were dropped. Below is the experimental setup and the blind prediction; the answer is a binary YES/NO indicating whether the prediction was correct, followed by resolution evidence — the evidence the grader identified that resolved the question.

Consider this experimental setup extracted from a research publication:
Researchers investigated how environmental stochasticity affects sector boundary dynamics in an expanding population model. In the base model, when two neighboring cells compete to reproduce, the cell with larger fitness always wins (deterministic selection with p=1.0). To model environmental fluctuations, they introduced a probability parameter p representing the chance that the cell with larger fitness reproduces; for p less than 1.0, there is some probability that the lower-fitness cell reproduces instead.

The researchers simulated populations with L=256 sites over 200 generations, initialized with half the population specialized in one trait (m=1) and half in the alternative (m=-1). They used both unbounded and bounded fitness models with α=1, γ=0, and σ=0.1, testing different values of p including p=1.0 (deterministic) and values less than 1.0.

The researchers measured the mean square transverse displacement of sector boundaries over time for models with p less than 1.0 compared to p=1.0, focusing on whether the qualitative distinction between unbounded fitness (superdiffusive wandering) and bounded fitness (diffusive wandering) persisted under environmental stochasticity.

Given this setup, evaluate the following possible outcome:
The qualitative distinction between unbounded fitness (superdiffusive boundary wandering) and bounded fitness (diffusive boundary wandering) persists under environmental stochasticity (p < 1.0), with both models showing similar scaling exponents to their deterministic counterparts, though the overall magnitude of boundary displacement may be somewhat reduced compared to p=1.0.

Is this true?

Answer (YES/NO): YES